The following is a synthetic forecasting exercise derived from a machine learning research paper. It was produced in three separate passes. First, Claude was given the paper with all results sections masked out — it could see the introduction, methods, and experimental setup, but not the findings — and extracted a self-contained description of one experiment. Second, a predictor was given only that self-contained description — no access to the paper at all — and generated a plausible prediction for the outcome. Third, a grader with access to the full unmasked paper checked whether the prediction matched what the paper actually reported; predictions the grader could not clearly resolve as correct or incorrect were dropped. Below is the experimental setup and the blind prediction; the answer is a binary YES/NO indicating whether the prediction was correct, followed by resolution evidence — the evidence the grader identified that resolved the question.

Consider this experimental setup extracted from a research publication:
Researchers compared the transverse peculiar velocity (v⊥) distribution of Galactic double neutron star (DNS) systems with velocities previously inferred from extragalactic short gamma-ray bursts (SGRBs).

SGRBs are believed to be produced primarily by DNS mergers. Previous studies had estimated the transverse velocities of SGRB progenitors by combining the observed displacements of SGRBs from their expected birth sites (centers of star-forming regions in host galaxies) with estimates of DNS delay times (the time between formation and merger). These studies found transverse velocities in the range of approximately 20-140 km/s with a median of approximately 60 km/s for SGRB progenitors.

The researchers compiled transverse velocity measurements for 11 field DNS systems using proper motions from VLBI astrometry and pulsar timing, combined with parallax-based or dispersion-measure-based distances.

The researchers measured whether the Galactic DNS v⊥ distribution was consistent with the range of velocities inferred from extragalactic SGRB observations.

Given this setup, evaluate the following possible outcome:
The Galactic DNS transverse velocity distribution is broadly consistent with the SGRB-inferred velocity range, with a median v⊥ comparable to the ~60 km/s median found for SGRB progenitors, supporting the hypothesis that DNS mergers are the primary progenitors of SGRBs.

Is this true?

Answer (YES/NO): YES